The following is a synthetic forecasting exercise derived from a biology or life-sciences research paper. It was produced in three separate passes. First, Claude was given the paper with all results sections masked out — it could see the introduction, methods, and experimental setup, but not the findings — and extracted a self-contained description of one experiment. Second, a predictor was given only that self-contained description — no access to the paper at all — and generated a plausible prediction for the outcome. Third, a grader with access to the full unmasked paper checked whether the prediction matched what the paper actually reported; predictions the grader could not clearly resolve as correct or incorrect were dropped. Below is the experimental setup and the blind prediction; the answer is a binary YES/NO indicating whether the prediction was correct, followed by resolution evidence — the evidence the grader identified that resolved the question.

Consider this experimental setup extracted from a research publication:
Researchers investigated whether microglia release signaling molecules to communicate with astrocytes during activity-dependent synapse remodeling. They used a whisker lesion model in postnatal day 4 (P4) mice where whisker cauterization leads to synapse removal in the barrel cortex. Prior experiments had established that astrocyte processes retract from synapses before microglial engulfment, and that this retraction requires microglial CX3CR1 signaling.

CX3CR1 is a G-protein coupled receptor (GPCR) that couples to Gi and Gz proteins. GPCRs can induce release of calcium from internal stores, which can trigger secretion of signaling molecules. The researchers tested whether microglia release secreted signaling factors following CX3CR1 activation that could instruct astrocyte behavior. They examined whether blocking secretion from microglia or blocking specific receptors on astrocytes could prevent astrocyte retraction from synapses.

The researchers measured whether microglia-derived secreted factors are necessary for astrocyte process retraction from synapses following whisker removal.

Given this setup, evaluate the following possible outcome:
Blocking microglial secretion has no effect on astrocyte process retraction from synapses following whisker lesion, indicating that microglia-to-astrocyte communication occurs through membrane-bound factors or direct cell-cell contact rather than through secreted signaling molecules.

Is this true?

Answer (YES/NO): NO